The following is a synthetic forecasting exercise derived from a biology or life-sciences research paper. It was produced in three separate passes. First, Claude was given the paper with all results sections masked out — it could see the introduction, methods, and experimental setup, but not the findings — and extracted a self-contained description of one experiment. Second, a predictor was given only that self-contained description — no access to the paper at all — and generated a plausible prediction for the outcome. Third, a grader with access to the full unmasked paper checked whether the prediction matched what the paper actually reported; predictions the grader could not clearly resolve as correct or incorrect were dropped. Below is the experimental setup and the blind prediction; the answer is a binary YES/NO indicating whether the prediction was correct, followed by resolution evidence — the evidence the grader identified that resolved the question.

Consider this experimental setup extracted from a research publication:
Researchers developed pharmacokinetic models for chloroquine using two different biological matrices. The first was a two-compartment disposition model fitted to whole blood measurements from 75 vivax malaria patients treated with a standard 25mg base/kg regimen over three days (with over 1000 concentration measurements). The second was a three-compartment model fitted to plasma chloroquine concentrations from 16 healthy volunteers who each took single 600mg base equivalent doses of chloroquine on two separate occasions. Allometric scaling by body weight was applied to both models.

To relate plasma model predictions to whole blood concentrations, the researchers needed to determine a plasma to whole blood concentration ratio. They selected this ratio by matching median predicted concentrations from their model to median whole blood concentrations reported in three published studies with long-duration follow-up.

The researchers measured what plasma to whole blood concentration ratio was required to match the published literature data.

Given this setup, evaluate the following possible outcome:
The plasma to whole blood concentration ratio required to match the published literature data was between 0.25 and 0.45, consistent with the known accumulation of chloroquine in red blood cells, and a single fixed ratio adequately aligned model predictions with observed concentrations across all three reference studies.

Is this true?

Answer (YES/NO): NO